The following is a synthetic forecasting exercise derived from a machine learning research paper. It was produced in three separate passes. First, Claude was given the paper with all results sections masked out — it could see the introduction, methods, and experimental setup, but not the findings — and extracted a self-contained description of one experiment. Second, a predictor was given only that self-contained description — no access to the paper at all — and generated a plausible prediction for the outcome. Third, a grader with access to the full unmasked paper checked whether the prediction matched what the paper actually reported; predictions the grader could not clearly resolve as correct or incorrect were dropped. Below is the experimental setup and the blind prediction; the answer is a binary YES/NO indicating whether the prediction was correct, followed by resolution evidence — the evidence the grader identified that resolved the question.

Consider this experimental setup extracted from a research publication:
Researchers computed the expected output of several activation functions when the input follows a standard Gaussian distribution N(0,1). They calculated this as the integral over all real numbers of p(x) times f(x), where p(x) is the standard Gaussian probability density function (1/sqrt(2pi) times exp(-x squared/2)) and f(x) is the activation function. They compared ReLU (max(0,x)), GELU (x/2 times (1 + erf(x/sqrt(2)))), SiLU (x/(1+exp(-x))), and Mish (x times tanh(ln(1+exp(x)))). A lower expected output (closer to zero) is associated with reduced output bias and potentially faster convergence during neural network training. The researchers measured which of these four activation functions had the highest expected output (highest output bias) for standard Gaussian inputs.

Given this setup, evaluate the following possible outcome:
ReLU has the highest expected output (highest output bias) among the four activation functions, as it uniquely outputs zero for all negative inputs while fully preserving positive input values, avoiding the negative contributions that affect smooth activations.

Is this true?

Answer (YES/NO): YES